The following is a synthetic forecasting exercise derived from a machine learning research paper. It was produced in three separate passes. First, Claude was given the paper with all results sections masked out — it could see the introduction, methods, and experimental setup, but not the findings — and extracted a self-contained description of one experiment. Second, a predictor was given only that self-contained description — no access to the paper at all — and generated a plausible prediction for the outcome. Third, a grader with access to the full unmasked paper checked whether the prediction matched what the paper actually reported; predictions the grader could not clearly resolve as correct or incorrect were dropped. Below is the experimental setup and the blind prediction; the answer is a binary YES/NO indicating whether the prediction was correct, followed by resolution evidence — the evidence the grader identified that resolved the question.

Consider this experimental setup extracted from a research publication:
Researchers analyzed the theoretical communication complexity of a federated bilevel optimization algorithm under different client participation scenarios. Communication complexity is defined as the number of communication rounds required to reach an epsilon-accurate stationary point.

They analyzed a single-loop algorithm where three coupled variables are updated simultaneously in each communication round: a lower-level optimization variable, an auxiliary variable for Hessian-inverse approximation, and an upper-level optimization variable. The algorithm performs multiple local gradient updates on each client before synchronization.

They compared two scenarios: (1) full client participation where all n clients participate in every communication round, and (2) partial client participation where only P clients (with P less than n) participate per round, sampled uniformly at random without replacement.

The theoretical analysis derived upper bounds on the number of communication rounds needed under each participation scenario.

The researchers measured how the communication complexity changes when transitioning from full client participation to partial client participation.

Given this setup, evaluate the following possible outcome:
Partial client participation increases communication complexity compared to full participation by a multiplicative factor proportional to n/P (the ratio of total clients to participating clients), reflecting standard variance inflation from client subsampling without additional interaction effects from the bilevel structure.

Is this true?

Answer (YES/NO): NO